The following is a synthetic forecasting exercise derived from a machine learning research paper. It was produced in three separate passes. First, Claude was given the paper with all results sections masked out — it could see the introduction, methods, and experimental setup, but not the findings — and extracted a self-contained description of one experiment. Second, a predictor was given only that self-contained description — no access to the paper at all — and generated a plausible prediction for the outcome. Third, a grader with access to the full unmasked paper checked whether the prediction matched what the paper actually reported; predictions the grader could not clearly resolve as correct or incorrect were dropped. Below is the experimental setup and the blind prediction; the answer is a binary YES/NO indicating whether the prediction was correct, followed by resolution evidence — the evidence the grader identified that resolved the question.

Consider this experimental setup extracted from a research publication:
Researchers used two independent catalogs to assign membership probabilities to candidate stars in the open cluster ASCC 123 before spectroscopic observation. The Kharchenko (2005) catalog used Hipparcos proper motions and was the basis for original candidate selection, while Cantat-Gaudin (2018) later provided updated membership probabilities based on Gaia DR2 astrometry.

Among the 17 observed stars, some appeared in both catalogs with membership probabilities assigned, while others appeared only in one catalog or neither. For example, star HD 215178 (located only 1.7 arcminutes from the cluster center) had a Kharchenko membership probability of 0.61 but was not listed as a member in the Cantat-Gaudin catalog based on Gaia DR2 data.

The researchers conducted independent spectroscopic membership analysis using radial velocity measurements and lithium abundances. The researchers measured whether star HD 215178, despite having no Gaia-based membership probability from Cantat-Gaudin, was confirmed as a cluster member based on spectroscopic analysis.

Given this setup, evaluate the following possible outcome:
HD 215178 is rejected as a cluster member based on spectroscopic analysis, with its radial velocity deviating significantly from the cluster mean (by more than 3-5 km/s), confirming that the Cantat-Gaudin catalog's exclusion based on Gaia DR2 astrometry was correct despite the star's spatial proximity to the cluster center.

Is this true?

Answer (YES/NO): NO